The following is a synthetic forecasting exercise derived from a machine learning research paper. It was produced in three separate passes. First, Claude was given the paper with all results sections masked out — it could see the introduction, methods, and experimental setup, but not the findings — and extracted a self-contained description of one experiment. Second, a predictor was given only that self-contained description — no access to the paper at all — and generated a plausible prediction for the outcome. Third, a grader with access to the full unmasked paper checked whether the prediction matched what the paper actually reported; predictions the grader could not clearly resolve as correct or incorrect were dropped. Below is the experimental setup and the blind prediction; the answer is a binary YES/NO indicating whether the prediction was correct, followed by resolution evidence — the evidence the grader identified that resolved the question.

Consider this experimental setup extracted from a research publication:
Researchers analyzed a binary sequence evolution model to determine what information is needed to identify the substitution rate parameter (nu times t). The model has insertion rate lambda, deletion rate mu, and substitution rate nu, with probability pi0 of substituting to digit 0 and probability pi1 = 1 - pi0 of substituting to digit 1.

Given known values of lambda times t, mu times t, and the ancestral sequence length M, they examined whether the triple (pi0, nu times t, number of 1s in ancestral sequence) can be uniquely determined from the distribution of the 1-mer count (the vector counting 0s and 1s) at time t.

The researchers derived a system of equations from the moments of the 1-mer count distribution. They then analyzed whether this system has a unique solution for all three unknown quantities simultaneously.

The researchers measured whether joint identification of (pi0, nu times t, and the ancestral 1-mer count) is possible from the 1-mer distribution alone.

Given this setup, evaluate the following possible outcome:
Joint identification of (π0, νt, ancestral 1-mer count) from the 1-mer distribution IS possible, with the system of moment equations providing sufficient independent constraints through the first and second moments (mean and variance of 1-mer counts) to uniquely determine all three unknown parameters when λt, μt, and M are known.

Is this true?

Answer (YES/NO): NO